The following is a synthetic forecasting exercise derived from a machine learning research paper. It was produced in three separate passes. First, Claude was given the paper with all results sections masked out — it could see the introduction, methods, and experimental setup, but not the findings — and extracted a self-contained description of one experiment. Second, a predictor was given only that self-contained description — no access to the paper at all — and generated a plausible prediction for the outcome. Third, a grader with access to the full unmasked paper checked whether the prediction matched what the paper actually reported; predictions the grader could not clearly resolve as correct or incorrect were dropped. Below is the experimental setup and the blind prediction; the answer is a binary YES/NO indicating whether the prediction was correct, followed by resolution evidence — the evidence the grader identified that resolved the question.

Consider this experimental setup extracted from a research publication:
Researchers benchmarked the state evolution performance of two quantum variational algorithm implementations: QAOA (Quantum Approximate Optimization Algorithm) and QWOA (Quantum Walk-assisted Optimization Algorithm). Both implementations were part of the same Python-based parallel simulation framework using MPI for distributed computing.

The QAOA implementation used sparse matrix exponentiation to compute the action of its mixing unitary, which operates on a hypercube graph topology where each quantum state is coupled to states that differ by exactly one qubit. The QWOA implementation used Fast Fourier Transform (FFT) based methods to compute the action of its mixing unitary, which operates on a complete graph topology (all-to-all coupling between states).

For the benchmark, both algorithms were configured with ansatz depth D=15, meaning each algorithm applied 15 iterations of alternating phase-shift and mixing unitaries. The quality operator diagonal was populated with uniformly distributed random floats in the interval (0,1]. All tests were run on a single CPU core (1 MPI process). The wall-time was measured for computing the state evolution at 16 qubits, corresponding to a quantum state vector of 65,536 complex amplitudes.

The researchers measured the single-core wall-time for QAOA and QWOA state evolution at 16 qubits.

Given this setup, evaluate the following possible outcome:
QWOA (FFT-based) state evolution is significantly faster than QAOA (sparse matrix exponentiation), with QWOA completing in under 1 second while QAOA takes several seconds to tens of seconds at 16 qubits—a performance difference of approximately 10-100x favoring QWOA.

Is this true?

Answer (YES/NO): NO